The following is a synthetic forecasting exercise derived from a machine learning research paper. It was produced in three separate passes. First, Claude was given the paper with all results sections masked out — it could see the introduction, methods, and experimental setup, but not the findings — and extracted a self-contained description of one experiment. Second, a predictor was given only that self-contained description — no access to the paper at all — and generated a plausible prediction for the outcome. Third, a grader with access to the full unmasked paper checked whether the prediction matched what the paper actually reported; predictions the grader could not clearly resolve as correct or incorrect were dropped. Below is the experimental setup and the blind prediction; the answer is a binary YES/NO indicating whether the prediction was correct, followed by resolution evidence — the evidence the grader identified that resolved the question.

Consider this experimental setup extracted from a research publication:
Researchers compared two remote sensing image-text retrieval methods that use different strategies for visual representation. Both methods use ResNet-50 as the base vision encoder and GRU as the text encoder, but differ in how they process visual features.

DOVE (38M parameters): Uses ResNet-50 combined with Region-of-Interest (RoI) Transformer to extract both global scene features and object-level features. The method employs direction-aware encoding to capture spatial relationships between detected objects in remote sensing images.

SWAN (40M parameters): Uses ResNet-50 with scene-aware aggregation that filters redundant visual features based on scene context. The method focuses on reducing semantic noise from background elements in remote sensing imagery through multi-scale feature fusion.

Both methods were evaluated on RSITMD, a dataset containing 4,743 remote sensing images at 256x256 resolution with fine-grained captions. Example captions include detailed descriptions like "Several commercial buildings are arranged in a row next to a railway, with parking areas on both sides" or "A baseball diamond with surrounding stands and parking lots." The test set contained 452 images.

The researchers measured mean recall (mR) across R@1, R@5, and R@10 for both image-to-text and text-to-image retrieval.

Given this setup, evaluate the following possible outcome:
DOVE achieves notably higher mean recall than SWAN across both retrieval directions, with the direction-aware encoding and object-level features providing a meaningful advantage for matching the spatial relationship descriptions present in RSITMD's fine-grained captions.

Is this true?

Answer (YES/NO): YES